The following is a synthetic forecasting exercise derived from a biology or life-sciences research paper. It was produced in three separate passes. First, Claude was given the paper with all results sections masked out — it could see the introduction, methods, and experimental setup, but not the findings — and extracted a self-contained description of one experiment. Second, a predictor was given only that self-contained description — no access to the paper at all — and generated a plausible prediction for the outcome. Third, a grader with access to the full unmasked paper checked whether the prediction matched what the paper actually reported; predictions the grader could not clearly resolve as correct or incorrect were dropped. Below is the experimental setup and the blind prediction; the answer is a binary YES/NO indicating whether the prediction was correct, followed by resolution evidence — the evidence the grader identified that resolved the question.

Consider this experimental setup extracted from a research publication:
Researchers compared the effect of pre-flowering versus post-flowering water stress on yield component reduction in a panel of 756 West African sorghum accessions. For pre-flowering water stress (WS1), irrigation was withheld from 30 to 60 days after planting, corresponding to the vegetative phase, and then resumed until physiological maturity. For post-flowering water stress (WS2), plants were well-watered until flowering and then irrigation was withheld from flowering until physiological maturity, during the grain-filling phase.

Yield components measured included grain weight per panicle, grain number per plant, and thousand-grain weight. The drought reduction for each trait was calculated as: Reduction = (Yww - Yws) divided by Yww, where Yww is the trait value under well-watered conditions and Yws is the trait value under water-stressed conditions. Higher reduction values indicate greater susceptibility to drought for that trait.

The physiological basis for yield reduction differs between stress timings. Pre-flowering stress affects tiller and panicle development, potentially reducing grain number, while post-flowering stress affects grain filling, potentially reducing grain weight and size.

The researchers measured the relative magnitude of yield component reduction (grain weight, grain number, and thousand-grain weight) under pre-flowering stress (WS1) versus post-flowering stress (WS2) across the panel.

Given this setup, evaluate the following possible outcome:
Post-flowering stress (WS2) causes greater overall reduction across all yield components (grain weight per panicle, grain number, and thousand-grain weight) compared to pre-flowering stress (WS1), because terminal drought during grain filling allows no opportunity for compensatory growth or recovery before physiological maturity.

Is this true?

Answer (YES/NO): NO